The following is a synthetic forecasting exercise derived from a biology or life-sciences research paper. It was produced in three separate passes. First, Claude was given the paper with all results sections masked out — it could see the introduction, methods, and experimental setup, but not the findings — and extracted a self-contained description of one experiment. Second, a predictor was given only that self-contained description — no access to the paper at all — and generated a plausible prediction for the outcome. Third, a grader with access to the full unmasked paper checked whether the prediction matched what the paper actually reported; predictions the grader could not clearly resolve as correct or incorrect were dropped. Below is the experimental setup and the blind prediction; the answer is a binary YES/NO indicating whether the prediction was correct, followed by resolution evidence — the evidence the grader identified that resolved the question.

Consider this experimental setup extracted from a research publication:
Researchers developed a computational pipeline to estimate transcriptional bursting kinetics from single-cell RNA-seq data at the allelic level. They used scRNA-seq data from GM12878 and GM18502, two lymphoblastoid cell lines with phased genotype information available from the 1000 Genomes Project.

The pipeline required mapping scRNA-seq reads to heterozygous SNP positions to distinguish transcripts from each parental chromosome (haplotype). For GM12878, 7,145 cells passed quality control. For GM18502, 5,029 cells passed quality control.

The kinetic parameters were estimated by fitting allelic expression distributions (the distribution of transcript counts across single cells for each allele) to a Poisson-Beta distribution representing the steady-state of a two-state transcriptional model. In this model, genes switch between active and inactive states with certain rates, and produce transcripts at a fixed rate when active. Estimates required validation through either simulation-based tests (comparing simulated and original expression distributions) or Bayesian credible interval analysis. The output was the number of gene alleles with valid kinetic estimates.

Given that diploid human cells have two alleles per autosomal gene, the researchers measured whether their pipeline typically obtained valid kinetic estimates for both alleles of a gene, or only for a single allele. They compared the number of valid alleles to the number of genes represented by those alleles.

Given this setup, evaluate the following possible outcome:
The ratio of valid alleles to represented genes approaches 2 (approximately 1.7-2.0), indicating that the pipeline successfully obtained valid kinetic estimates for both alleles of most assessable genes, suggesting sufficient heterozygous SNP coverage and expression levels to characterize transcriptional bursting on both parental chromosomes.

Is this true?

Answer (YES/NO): YES